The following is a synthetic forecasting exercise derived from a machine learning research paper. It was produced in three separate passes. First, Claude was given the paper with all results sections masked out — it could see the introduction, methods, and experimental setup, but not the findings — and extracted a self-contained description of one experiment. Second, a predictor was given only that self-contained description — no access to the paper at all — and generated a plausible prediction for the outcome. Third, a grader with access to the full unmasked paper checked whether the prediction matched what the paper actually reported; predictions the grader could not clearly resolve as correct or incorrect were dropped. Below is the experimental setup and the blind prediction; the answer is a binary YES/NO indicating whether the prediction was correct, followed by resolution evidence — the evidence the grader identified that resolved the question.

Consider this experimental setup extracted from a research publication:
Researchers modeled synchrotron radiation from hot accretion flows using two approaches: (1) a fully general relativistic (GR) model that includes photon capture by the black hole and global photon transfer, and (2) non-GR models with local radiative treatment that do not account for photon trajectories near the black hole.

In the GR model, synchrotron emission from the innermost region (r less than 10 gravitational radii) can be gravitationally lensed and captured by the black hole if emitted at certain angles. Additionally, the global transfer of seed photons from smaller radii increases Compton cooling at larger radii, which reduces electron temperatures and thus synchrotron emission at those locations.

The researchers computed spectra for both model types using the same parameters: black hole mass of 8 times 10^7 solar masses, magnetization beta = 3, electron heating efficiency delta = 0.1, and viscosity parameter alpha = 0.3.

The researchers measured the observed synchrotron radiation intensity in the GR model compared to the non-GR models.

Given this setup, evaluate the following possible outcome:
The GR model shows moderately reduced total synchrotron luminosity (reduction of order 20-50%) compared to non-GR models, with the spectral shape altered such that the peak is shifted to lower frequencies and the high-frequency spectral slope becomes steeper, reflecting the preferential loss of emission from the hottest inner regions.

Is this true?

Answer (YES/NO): NO